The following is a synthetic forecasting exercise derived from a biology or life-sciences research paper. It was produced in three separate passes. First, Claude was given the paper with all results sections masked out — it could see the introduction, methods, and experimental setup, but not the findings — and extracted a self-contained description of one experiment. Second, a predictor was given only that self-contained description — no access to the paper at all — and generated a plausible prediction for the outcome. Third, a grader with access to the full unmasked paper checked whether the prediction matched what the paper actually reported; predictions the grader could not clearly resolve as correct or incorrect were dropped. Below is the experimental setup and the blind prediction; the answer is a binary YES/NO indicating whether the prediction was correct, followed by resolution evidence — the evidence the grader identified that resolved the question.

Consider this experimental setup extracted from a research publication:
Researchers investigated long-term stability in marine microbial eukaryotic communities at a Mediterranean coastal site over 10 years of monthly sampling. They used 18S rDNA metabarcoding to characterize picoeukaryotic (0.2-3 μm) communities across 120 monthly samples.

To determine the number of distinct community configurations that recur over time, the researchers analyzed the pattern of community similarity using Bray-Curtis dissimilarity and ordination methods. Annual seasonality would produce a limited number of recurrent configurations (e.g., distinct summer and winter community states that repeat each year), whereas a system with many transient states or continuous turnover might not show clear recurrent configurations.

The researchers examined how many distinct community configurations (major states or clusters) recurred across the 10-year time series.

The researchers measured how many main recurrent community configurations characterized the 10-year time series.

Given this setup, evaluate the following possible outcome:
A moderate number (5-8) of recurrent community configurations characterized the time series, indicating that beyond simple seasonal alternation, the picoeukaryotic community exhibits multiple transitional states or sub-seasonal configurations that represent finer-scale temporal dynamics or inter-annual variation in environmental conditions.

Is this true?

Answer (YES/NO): NO